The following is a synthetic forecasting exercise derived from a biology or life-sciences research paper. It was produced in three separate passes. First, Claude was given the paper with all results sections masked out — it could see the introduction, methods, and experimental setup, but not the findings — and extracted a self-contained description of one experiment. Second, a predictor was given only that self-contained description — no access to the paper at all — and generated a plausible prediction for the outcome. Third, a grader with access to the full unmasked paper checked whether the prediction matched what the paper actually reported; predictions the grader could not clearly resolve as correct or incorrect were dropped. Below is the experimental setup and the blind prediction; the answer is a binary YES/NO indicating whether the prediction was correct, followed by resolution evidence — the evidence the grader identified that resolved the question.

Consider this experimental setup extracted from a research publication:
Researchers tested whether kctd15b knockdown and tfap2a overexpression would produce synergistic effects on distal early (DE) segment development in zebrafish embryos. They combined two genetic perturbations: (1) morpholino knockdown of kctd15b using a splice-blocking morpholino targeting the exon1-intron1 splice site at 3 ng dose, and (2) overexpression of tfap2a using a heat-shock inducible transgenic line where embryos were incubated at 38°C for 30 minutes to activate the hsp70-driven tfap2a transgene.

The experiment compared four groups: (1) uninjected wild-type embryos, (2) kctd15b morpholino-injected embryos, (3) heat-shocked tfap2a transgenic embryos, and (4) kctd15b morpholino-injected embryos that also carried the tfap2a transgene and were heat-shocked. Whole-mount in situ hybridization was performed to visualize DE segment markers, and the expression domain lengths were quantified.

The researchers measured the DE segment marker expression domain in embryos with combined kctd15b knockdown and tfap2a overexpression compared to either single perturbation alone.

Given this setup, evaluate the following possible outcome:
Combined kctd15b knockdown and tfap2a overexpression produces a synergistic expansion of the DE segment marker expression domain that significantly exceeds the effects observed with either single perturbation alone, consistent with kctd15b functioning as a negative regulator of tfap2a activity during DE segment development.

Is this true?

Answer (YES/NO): YES